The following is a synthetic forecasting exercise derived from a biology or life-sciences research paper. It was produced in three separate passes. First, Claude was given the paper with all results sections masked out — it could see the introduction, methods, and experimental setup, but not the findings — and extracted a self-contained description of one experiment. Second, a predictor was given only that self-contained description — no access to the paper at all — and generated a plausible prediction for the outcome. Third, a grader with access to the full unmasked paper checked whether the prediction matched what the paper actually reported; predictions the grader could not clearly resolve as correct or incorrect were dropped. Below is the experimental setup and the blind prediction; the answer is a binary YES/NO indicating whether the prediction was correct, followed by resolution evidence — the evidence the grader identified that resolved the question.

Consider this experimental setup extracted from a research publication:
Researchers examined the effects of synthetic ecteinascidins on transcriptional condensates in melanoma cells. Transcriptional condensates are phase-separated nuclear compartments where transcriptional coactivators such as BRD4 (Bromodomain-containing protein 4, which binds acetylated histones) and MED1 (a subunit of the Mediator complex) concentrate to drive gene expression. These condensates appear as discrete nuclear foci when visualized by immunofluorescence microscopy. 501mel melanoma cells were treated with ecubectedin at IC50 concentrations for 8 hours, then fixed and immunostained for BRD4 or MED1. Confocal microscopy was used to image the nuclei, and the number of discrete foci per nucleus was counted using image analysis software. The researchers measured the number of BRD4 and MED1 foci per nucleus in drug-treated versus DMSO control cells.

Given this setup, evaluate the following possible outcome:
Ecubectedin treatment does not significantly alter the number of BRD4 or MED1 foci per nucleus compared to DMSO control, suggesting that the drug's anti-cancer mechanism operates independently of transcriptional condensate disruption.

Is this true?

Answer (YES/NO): NO